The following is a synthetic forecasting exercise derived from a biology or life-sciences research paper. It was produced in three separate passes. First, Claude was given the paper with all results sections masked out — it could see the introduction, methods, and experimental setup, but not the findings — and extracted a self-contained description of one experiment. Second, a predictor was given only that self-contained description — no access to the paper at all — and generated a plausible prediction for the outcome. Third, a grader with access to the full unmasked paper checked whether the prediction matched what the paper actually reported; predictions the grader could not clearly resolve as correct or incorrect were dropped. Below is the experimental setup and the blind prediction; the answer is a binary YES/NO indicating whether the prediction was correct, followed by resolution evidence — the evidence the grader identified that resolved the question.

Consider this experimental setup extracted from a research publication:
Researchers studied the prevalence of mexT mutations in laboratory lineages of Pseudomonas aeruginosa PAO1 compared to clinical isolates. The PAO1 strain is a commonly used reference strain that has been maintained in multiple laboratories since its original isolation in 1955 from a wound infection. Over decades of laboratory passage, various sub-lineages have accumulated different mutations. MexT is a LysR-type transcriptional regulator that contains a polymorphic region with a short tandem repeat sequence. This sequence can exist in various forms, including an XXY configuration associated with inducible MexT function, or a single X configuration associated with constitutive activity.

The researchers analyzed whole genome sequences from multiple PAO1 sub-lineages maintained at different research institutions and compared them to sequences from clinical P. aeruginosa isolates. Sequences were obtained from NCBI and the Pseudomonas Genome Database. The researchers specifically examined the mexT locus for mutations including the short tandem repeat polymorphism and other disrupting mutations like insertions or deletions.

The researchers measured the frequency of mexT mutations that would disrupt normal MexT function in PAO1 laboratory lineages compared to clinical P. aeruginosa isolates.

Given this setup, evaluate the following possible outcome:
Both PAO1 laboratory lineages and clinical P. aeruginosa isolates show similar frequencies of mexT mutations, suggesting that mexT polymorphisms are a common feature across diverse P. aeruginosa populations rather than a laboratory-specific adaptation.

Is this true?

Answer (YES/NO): NO